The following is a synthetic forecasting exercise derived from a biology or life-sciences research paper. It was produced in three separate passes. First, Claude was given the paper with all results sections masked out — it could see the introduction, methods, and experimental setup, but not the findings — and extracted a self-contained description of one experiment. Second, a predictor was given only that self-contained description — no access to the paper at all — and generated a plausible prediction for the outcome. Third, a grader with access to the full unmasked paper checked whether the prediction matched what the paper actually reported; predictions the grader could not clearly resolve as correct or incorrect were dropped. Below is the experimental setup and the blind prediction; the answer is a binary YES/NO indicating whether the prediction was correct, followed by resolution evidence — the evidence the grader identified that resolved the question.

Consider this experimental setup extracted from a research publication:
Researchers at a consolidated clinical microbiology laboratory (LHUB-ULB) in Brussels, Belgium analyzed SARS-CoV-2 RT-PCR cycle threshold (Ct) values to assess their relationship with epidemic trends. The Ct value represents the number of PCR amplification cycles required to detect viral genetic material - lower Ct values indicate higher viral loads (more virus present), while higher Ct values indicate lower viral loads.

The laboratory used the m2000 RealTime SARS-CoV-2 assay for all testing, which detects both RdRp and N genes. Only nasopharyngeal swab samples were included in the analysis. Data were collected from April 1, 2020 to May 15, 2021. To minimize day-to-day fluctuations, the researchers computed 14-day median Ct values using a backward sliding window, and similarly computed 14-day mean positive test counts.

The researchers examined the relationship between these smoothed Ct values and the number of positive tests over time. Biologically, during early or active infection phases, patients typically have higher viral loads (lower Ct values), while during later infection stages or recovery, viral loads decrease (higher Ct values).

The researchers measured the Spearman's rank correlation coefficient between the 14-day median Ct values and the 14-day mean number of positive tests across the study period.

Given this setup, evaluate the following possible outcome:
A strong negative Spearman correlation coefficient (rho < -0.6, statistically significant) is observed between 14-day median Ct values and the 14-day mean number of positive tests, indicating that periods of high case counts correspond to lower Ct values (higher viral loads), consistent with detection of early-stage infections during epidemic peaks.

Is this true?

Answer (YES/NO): YES